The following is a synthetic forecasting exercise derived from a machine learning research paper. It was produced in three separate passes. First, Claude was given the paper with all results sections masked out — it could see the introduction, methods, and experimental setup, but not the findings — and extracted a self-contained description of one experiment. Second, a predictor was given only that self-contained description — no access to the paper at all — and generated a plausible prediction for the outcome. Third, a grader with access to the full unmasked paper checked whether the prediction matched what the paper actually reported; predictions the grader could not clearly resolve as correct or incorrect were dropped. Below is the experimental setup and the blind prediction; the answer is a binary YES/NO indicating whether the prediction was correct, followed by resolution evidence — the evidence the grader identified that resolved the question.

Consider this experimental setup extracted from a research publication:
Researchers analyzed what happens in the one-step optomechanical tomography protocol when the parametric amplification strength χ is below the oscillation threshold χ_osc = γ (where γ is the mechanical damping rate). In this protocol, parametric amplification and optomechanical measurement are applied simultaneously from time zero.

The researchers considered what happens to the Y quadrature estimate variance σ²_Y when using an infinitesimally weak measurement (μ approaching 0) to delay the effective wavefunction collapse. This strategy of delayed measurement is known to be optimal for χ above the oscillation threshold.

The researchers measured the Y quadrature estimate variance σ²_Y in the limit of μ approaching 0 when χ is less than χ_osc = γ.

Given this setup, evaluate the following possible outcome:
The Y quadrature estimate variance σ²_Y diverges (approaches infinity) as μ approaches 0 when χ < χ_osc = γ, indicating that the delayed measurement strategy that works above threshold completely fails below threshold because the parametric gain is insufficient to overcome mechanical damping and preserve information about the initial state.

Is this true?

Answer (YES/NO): YES